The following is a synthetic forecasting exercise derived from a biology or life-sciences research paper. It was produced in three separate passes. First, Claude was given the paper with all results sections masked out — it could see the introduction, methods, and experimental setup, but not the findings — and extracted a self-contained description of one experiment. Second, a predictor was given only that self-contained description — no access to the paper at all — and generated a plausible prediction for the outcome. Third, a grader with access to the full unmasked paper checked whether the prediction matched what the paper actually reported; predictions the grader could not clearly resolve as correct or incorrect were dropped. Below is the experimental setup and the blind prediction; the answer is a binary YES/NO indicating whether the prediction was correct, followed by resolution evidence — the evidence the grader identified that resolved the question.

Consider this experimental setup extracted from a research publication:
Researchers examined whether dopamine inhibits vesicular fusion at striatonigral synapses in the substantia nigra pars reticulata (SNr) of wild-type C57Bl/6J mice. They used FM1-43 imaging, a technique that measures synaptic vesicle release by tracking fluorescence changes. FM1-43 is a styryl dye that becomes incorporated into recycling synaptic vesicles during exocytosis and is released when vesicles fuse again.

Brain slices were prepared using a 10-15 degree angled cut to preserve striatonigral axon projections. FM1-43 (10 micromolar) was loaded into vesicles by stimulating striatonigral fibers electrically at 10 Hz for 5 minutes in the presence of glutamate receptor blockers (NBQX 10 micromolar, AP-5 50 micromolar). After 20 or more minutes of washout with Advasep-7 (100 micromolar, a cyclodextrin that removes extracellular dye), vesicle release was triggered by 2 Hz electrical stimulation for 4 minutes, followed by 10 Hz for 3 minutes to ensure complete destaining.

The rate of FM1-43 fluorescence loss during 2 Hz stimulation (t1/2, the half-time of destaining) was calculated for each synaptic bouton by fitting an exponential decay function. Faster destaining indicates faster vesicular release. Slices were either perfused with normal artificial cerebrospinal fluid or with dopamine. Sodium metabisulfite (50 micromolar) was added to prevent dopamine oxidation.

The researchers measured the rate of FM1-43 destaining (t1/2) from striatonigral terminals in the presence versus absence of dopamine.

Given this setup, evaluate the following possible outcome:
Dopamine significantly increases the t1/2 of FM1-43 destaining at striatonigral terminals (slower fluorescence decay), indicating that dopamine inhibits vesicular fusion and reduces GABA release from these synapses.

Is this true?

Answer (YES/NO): YES